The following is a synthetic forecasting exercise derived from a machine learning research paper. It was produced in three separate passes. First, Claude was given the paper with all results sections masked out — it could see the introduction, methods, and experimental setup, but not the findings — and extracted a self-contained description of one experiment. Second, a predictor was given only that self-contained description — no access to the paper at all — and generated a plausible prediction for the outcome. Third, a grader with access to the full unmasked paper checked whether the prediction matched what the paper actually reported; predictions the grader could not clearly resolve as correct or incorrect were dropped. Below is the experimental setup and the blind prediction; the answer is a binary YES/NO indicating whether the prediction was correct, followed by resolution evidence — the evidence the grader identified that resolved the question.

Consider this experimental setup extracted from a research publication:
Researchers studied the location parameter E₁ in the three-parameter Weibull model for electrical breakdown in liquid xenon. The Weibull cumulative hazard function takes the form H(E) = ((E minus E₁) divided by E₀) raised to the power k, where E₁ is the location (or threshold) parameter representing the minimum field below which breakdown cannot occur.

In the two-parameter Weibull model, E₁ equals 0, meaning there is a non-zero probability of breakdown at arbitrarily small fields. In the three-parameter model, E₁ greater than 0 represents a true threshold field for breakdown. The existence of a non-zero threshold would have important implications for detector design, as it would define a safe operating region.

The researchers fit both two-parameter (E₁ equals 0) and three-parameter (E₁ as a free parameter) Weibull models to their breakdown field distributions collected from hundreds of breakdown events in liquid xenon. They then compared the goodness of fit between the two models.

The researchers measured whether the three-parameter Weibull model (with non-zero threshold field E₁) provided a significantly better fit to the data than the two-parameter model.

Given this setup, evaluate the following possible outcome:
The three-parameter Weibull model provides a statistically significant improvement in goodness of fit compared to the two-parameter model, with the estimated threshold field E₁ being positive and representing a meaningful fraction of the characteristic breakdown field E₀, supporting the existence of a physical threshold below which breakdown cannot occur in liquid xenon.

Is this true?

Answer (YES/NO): NO